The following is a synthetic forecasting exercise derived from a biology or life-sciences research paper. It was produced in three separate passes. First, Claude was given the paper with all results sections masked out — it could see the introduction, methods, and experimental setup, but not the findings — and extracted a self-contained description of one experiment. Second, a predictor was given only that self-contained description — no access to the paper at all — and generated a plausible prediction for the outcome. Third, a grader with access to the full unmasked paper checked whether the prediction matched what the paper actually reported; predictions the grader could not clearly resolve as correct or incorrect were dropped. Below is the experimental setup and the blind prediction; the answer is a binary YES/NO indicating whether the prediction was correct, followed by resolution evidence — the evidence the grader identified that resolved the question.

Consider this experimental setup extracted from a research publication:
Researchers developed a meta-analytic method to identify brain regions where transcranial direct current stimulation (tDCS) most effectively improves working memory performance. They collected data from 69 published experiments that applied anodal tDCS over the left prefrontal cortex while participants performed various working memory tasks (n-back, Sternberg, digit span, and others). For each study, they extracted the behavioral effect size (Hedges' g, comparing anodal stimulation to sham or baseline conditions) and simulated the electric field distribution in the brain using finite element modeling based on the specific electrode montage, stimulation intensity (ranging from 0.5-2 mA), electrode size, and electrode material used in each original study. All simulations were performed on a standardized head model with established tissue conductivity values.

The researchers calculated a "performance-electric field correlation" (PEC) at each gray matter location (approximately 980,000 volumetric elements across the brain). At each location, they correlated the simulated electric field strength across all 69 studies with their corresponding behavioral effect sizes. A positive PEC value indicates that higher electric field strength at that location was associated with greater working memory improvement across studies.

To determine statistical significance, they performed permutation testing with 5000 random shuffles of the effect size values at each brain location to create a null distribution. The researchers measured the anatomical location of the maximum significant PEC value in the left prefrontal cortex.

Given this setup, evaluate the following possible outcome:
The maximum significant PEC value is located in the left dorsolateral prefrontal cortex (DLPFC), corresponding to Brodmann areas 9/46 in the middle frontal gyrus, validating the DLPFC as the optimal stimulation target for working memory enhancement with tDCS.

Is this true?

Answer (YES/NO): NO